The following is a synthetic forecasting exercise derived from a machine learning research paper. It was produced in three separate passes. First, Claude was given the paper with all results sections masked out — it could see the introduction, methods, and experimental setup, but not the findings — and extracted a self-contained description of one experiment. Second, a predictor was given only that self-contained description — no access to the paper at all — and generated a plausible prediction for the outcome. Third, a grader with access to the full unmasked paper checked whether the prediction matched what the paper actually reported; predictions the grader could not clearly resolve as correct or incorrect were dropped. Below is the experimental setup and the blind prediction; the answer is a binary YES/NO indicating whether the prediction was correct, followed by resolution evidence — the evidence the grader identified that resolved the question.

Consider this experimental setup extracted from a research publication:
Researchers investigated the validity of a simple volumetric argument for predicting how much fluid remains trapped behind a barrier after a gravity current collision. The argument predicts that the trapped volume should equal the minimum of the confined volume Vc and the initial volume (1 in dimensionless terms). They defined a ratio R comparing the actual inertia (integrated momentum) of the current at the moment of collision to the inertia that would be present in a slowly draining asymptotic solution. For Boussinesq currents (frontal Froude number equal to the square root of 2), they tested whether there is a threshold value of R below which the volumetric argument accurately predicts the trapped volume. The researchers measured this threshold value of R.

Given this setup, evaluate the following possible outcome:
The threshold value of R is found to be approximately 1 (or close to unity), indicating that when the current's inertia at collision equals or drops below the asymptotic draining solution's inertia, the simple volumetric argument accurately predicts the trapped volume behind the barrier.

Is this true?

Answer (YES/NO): NO